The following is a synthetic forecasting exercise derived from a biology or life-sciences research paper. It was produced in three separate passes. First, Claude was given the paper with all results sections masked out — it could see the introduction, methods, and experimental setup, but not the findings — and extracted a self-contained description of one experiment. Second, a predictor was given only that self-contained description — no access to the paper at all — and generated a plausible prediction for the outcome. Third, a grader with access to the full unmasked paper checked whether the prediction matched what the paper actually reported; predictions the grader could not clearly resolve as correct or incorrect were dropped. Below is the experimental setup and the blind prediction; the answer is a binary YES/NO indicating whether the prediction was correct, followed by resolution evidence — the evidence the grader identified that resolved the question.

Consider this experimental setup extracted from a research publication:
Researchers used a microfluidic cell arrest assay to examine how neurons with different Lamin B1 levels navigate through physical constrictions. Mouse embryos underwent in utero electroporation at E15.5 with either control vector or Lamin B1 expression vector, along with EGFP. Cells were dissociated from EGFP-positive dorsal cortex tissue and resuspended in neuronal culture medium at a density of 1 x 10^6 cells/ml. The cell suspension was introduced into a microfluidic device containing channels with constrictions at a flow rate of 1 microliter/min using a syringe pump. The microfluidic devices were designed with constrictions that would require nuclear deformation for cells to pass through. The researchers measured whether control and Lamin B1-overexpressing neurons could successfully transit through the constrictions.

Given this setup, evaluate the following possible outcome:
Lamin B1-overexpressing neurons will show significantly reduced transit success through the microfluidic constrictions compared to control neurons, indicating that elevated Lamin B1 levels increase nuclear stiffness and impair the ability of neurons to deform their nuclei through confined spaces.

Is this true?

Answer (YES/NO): YES